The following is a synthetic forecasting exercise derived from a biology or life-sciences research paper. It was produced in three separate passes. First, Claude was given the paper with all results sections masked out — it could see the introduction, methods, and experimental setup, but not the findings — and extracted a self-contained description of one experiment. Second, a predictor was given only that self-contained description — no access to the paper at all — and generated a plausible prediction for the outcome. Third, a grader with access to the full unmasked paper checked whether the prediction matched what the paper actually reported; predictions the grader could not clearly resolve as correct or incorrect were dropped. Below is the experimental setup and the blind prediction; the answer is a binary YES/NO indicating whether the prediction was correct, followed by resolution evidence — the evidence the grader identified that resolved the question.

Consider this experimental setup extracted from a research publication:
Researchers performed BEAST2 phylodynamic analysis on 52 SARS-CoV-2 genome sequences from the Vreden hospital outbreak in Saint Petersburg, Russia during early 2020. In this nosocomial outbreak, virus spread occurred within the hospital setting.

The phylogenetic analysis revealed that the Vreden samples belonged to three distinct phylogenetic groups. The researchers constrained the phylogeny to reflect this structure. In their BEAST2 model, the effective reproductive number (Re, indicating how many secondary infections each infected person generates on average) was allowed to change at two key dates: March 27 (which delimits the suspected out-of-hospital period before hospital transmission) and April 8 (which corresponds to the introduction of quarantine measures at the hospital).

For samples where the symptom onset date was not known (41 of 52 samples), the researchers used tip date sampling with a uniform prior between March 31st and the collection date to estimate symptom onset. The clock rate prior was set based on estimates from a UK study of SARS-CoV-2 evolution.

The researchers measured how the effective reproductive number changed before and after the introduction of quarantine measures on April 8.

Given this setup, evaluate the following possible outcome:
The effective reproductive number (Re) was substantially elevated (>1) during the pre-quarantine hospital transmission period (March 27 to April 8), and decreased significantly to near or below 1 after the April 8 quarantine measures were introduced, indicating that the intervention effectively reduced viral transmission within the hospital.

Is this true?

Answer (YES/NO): NO